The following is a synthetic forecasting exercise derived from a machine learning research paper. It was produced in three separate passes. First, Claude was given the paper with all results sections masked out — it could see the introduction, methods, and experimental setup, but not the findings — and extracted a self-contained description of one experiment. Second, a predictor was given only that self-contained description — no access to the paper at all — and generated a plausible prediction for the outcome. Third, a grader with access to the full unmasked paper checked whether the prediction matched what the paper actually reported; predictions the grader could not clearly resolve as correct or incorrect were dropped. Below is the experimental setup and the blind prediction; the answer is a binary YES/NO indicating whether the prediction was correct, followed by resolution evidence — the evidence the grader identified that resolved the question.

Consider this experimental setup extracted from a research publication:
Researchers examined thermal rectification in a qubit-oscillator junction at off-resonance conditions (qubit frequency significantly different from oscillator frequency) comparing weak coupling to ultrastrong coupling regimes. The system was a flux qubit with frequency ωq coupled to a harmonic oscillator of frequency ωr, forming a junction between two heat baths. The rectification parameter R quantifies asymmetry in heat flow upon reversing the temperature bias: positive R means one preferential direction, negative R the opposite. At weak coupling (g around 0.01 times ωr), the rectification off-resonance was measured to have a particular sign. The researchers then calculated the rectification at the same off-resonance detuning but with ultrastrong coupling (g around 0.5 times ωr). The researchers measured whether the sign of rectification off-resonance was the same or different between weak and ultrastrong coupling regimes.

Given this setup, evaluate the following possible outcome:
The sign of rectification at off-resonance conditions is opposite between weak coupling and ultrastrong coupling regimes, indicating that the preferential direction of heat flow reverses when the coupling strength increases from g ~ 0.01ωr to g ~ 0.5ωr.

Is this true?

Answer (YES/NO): YES